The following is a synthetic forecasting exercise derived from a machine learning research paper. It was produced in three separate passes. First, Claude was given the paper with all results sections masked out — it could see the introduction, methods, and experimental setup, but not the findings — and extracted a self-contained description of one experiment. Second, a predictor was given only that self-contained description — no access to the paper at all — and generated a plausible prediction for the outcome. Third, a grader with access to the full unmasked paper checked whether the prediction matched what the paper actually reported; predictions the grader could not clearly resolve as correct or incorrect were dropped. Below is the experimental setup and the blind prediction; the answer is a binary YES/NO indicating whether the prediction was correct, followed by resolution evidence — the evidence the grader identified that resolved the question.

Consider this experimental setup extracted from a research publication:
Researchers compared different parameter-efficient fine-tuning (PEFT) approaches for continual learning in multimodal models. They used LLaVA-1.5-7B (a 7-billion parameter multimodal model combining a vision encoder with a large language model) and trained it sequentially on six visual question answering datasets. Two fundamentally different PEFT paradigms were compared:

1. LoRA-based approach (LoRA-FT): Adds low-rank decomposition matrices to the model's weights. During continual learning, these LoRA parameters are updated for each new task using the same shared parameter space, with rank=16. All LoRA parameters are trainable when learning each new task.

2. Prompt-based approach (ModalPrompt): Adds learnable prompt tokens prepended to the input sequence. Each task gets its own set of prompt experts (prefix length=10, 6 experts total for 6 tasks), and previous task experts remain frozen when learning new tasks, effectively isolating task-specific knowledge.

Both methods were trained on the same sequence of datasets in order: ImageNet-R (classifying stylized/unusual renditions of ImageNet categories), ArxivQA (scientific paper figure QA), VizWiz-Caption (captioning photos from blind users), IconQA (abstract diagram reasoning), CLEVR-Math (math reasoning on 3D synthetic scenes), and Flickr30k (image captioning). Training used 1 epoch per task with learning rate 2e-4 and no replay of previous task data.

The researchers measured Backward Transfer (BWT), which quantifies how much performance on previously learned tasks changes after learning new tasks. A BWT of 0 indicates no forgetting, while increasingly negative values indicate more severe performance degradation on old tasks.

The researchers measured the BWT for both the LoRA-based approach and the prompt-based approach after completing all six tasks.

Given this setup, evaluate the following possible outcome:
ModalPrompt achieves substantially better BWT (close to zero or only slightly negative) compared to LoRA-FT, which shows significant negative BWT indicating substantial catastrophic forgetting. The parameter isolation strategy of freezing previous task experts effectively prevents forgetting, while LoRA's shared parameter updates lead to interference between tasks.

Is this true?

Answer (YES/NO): YES